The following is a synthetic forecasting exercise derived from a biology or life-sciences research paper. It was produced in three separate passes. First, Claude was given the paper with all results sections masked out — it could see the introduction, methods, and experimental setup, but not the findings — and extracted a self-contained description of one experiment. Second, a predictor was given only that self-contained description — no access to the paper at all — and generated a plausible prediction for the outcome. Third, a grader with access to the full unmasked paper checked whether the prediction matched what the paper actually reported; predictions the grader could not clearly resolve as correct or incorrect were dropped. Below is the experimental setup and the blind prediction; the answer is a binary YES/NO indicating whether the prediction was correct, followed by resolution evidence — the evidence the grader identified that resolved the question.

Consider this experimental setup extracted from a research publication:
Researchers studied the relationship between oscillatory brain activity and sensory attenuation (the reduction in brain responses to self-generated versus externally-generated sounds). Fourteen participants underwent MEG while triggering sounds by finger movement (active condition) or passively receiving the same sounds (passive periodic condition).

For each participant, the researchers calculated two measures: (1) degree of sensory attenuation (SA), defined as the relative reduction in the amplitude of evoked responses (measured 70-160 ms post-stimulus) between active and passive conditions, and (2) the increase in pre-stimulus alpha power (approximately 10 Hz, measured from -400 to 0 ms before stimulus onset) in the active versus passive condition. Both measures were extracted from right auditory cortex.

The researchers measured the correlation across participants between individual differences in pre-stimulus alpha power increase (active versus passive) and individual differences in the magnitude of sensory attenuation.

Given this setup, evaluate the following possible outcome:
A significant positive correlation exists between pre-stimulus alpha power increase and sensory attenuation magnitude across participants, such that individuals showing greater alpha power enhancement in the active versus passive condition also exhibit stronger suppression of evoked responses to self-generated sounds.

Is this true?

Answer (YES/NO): NO